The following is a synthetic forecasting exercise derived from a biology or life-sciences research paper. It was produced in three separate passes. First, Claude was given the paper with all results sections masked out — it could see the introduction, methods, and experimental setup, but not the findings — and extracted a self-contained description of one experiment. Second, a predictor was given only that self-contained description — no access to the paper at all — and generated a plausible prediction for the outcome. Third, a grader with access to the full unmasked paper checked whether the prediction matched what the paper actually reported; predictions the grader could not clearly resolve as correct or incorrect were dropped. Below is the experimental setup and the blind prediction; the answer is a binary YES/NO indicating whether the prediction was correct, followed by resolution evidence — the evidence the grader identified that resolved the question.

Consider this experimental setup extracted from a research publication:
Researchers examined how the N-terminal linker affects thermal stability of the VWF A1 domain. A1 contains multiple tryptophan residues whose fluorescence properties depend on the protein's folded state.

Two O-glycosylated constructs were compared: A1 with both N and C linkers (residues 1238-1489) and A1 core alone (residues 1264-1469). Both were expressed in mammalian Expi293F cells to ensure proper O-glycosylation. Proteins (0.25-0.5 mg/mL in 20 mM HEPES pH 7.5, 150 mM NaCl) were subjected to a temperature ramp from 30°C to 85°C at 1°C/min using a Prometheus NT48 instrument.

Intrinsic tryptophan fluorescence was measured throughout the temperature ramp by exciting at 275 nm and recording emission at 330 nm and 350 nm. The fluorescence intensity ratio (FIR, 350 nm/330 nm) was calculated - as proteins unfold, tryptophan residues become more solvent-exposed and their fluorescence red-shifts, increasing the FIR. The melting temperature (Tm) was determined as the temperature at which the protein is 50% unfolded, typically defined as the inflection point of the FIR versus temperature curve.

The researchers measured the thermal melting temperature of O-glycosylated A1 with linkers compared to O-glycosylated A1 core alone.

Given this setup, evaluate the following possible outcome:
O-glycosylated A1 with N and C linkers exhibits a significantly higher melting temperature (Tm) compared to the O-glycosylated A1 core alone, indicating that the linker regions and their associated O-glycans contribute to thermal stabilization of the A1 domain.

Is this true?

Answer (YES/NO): YES